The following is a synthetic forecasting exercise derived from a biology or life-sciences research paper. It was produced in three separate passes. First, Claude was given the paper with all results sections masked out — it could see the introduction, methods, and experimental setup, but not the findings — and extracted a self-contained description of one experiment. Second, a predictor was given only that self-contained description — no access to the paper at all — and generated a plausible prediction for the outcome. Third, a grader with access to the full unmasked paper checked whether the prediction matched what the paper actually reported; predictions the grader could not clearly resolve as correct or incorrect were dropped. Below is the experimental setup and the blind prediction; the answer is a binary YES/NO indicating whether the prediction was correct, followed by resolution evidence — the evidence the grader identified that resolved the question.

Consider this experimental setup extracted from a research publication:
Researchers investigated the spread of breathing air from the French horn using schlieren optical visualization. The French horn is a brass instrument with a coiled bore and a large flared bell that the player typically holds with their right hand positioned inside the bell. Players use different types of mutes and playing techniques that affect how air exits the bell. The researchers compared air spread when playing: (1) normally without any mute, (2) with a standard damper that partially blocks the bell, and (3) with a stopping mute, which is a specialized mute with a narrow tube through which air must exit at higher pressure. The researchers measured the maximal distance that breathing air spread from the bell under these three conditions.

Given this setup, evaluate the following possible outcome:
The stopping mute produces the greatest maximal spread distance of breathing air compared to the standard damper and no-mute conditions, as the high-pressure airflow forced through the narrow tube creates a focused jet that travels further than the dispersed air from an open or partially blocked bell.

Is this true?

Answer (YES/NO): NO